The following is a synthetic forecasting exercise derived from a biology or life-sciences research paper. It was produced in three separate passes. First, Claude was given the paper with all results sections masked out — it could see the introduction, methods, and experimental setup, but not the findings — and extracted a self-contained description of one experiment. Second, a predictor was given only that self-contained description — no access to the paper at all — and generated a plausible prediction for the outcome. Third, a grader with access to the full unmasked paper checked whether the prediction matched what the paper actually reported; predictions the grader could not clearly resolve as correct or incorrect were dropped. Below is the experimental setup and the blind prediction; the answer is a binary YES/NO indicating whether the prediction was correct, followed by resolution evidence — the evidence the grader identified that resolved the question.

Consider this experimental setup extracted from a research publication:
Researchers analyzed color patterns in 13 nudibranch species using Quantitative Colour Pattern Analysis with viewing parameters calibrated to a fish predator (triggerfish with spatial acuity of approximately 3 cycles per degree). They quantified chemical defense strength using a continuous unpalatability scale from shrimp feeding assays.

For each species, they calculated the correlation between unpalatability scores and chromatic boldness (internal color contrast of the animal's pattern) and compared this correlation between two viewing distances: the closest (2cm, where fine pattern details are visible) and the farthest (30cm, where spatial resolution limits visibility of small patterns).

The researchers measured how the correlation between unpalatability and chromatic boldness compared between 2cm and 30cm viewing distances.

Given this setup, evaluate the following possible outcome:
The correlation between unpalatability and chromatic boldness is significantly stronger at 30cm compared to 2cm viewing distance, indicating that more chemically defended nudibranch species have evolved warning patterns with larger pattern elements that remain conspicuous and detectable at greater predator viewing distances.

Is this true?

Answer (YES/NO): NO